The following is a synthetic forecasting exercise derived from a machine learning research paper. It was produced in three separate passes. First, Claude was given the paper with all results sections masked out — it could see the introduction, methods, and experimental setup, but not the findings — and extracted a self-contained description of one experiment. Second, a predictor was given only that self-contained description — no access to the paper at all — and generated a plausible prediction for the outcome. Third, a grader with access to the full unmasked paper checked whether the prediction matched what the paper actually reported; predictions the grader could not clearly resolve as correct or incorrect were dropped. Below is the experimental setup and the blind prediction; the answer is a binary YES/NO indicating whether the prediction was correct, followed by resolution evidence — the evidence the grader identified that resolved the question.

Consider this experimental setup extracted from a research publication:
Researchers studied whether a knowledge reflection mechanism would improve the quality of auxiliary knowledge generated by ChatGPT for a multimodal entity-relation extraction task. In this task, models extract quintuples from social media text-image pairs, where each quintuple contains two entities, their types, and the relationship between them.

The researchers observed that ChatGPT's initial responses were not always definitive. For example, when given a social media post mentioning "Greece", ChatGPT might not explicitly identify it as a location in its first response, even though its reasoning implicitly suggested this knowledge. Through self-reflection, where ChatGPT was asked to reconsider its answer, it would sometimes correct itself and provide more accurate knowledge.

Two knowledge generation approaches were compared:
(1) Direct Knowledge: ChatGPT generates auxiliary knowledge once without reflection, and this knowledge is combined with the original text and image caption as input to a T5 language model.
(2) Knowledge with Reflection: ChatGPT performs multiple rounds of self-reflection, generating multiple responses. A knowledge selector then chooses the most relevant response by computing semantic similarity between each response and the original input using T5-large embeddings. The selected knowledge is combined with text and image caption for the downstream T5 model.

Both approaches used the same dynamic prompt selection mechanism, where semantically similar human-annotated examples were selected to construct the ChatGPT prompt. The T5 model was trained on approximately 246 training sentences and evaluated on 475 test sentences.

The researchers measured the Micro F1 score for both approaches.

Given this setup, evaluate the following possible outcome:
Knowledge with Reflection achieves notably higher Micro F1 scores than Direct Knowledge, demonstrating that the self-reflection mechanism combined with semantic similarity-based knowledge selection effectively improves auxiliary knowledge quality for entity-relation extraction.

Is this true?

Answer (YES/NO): NO